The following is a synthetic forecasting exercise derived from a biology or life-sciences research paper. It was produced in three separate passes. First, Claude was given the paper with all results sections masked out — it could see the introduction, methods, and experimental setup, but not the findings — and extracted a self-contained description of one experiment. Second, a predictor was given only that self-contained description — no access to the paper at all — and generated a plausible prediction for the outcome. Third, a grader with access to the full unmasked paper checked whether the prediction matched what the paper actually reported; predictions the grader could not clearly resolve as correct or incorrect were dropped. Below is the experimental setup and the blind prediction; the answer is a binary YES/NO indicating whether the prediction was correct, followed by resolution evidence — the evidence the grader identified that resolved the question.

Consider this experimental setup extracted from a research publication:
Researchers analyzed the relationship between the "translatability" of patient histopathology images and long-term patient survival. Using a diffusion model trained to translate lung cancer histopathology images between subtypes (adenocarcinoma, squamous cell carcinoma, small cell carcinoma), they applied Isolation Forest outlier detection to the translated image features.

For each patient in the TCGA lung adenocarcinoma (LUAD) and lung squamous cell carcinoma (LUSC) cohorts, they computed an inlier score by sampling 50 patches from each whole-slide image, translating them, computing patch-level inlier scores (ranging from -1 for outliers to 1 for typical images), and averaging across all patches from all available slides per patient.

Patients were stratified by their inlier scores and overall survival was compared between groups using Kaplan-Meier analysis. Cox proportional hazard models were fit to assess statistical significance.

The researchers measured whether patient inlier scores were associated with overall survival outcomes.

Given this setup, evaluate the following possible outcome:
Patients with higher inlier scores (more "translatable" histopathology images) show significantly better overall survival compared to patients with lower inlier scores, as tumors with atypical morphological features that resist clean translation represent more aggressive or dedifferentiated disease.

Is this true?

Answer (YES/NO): NO